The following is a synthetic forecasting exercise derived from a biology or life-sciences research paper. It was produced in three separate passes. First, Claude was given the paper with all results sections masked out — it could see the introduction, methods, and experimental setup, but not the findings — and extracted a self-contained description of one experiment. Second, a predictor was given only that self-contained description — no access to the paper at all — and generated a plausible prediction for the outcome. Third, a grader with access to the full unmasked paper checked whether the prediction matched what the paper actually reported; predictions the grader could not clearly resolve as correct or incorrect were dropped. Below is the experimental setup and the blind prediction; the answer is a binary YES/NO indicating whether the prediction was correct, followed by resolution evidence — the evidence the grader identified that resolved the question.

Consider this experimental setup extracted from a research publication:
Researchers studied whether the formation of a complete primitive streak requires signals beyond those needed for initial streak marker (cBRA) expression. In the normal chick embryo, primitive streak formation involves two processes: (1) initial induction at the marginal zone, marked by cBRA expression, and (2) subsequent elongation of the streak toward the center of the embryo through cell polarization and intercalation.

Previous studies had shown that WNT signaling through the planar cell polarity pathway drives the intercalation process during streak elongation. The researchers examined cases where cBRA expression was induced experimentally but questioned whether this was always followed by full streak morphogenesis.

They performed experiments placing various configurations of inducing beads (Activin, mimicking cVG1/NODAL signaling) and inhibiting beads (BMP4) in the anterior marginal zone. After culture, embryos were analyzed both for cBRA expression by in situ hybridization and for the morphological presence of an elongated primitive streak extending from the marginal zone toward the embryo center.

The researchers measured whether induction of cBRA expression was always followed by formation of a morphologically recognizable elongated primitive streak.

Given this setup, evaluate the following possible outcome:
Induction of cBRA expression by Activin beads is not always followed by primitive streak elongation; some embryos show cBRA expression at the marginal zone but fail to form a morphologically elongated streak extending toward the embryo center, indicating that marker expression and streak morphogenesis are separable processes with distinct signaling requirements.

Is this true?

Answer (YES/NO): YES